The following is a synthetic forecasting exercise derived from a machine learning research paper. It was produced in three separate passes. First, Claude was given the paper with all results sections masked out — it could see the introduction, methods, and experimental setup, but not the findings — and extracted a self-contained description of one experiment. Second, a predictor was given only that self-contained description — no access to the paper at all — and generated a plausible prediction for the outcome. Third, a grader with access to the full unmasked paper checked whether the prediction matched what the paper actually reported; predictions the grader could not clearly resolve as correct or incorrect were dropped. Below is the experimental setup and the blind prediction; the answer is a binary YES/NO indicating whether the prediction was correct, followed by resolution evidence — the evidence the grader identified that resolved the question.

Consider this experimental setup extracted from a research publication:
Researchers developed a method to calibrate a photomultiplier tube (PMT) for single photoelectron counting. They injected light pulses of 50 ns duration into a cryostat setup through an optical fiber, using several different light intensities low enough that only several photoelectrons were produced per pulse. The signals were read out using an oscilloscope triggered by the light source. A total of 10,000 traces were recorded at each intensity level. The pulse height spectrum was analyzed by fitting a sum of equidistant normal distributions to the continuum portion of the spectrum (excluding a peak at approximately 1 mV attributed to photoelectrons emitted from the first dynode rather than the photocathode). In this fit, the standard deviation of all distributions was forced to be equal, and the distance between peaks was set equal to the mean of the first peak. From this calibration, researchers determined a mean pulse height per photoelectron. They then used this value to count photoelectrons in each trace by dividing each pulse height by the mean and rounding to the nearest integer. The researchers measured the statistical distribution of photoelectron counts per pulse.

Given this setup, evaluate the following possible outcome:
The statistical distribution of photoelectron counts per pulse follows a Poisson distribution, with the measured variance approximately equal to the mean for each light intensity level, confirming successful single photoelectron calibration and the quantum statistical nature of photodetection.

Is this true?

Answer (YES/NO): YES